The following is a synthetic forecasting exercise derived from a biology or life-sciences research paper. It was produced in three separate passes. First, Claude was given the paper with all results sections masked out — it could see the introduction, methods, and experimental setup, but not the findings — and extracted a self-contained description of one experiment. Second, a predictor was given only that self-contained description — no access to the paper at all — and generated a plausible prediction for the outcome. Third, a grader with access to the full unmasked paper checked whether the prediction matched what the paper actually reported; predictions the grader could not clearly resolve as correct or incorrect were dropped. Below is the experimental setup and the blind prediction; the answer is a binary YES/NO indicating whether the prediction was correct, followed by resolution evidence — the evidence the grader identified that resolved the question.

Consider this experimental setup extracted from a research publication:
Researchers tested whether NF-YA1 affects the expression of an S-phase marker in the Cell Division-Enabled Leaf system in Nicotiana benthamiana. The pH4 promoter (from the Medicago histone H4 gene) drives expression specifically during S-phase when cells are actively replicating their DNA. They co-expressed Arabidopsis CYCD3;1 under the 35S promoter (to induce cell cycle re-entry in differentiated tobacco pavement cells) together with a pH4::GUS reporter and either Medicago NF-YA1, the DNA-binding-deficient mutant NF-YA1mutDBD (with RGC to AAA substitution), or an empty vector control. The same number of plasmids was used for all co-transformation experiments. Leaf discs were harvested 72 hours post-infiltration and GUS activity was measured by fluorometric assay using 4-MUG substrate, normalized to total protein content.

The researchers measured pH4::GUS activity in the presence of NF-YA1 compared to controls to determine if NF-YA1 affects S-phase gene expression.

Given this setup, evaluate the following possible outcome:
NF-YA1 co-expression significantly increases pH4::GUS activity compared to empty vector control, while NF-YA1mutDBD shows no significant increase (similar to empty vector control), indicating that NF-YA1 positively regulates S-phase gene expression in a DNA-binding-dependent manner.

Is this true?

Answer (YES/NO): NO